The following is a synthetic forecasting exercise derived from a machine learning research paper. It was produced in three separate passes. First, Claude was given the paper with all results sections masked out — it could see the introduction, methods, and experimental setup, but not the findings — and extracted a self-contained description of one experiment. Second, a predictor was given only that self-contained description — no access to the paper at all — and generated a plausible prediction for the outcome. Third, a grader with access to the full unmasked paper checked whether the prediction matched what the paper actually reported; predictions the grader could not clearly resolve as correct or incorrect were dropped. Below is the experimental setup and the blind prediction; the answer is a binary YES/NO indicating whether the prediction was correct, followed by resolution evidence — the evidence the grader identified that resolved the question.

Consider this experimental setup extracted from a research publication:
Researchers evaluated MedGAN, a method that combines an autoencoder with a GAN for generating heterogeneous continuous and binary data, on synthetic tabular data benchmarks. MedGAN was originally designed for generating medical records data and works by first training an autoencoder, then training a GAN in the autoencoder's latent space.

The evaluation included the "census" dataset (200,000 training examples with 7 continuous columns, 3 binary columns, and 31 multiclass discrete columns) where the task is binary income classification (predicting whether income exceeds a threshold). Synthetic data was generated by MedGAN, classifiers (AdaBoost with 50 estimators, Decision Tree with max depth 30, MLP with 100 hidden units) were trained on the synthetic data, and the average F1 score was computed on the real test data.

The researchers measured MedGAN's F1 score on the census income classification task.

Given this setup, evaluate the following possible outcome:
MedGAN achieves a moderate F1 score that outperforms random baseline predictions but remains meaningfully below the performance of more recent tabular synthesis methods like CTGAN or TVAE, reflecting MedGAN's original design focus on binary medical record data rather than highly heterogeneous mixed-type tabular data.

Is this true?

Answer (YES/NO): NO